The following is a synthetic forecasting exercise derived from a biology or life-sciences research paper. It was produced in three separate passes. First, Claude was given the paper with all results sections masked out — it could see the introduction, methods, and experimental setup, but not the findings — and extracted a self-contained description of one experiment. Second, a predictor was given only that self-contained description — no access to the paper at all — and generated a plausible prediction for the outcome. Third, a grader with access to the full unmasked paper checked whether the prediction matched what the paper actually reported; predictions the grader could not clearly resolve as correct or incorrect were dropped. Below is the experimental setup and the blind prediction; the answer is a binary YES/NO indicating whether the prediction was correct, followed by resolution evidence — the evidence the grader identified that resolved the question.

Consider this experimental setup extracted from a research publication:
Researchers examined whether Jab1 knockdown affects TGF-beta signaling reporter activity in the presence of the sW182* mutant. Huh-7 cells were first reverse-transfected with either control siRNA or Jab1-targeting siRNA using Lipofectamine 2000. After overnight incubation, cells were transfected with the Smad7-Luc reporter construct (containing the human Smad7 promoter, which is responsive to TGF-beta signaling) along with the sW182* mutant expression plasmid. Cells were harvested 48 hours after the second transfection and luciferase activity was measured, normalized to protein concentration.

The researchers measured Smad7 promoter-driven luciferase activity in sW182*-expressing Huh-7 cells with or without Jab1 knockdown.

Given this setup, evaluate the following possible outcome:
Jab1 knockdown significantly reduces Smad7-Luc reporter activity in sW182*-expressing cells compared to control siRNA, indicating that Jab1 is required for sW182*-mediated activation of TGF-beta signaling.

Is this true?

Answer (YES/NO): NO